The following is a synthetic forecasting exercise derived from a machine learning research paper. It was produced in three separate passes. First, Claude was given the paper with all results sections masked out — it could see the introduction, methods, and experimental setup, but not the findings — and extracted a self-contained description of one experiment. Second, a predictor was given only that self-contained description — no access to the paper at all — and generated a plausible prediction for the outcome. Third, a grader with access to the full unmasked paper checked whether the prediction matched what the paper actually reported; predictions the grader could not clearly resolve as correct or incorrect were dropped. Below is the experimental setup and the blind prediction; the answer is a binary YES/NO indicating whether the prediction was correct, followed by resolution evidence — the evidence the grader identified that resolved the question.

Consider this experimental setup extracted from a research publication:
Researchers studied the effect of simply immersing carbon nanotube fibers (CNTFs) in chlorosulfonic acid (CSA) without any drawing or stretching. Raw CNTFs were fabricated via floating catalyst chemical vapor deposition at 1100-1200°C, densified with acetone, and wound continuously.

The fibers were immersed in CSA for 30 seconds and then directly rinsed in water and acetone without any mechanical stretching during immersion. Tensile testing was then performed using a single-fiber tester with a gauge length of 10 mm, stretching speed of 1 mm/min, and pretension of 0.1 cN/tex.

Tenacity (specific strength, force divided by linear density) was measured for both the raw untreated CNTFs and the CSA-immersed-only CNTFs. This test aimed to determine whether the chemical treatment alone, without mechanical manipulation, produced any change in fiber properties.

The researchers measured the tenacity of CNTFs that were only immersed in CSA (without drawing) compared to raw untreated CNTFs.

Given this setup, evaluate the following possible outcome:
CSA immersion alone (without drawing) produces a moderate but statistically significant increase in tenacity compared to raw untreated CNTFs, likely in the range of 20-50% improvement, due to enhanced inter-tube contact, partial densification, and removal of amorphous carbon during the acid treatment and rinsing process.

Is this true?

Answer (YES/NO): YES